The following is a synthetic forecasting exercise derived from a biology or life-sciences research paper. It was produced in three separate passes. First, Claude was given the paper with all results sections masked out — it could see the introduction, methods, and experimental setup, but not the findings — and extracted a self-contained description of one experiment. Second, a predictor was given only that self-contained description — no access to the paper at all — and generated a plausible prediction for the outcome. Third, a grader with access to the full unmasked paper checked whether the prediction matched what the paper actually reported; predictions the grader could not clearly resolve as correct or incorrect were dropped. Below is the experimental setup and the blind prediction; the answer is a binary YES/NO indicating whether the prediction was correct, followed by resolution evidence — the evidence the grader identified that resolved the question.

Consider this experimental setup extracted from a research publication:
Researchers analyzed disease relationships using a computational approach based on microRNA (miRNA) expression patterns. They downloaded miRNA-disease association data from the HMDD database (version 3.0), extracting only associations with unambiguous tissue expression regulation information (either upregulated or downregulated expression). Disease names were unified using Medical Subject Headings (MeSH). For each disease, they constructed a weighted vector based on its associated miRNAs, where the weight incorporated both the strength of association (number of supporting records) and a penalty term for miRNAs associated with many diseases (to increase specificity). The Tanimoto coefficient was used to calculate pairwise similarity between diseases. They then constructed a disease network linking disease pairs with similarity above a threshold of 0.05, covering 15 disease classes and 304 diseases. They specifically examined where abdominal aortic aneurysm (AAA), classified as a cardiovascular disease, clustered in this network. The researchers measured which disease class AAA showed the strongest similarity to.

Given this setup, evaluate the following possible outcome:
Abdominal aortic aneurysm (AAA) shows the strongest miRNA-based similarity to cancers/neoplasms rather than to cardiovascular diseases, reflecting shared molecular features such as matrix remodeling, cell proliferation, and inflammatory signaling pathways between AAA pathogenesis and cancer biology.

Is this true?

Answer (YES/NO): NO